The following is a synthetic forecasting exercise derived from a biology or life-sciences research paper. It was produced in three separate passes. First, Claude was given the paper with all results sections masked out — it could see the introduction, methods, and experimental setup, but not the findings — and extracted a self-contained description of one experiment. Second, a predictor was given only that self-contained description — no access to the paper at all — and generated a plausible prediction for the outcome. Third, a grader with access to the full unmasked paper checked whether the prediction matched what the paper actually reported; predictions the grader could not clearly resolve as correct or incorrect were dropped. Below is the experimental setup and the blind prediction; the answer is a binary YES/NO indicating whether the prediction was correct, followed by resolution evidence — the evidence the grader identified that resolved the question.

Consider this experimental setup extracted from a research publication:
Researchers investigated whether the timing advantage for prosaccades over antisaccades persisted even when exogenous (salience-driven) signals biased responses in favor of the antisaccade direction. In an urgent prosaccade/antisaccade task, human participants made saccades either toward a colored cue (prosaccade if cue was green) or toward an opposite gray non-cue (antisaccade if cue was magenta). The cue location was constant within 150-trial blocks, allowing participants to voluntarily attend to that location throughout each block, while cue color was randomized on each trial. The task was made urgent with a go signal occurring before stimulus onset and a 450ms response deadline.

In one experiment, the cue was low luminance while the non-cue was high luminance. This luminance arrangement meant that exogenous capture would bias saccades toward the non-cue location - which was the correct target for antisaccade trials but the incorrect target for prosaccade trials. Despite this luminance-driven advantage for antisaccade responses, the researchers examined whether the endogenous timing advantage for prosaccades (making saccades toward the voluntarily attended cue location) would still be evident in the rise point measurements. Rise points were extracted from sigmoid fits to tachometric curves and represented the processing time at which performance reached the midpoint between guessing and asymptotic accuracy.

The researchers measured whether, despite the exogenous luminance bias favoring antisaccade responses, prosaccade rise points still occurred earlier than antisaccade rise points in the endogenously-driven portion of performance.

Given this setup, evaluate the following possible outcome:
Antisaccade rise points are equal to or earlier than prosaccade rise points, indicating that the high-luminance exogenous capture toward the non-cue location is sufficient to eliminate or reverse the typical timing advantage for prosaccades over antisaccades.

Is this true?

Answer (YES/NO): NO